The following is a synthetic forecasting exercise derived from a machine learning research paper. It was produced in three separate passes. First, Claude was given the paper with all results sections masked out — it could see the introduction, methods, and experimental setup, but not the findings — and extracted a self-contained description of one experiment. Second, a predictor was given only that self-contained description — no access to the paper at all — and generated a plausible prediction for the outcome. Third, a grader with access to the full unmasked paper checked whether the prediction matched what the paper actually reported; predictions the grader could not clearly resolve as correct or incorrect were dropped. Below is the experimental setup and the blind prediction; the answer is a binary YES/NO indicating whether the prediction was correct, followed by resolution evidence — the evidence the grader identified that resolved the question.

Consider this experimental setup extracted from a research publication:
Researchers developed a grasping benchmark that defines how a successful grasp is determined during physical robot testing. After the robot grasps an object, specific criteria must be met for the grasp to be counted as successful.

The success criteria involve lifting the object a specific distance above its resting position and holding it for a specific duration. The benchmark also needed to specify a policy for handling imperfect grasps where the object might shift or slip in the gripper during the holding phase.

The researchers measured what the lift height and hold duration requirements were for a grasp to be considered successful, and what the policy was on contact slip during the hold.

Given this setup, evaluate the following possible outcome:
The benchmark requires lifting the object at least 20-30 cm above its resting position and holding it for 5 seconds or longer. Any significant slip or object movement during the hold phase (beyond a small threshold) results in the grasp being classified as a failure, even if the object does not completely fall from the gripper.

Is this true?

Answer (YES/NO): NO